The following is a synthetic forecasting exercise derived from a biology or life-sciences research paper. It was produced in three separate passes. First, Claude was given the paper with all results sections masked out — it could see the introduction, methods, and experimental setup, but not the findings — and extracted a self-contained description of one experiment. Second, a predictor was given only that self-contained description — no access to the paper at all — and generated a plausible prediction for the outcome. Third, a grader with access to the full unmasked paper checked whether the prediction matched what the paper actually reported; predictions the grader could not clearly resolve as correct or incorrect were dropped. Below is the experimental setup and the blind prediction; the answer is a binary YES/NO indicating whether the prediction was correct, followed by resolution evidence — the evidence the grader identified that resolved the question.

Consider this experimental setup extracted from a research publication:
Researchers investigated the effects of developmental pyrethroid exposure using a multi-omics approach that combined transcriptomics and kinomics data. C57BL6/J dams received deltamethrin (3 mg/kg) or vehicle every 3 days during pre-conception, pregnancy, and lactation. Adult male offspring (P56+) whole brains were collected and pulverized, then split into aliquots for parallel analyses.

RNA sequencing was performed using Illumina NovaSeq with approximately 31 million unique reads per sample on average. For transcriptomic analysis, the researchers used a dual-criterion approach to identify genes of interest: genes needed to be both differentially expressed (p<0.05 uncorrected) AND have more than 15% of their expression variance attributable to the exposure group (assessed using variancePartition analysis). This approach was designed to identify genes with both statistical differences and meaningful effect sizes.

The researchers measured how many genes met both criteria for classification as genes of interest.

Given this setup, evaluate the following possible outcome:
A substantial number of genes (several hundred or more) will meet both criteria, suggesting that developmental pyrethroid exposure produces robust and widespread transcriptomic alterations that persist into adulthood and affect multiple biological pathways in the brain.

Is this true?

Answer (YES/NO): NO